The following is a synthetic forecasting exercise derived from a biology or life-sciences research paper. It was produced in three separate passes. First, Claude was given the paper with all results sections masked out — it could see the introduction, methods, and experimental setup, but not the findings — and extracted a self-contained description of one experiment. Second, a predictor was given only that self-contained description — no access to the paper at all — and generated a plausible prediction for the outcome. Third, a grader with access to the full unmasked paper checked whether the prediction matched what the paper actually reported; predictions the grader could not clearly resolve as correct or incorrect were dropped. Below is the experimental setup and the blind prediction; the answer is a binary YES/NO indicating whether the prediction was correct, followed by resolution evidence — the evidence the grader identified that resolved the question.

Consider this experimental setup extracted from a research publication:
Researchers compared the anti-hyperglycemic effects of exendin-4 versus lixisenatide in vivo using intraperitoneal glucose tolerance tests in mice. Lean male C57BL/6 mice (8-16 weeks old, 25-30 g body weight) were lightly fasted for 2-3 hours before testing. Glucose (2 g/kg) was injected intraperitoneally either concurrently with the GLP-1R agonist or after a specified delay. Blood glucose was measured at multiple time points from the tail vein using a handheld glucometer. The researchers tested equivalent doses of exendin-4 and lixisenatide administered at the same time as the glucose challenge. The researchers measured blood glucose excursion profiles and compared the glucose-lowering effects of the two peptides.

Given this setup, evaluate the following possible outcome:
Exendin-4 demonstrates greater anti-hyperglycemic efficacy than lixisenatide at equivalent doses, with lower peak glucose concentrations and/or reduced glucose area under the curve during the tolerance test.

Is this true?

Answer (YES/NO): YES